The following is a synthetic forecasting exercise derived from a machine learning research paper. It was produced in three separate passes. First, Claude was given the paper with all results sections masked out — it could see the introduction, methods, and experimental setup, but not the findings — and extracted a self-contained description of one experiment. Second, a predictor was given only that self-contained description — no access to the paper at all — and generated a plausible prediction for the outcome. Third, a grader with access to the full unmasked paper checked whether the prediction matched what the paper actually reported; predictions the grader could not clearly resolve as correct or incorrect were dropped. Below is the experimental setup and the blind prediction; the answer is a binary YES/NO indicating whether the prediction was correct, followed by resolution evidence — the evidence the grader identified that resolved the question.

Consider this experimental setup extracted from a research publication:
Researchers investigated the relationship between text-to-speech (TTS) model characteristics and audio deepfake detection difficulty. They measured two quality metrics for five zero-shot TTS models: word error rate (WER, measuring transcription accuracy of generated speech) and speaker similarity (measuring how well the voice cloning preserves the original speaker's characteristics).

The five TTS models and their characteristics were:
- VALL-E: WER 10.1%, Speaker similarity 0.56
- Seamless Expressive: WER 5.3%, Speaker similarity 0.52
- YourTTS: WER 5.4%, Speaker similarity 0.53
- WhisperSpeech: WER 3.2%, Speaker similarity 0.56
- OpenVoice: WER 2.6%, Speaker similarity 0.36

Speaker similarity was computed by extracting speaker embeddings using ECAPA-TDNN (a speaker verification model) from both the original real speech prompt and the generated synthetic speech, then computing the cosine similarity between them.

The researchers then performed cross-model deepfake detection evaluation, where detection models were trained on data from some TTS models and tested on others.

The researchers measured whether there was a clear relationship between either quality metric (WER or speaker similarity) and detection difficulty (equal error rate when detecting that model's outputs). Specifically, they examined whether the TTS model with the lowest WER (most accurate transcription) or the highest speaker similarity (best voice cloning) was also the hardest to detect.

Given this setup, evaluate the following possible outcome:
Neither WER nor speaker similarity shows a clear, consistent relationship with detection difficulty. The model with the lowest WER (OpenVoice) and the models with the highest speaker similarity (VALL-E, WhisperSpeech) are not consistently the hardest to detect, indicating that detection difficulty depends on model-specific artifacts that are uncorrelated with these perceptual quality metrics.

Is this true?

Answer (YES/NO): YES